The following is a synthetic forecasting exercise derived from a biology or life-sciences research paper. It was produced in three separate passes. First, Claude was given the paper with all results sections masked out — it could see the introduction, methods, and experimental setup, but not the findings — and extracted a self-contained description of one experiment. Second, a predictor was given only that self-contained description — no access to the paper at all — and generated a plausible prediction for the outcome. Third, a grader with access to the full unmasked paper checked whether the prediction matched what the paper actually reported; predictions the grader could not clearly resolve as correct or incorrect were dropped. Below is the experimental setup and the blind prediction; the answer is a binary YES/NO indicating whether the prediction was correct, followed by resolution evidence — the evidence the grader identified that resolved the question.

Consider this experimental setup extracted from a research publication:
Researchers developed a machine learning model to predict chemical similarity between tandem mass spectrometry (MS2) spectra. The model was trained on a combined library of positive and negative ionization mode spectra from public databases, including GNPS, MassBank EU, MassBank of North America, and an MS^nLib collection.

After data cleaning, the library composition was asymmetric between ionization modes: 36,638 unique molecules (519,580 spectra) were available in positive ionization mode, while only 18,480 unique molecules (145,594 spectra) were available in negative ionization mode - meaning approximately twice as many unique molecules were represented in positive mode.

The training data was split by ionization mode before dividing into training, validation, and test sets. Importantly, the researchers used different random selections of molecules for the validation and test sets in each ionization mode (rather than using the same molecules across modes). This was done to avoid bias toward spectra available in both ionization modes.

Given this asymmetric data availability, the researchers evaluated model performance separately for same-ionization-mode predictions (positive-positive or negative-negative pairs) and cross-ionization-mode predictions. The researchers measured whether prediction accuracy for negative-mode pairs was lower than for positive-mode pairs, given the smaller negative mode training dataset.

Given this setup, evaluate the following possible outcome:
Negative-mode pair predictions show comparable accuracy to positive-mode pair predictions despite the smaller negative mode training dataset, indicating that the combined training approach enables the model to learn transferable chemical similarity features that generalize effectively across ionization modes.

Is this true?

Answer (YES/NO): NO